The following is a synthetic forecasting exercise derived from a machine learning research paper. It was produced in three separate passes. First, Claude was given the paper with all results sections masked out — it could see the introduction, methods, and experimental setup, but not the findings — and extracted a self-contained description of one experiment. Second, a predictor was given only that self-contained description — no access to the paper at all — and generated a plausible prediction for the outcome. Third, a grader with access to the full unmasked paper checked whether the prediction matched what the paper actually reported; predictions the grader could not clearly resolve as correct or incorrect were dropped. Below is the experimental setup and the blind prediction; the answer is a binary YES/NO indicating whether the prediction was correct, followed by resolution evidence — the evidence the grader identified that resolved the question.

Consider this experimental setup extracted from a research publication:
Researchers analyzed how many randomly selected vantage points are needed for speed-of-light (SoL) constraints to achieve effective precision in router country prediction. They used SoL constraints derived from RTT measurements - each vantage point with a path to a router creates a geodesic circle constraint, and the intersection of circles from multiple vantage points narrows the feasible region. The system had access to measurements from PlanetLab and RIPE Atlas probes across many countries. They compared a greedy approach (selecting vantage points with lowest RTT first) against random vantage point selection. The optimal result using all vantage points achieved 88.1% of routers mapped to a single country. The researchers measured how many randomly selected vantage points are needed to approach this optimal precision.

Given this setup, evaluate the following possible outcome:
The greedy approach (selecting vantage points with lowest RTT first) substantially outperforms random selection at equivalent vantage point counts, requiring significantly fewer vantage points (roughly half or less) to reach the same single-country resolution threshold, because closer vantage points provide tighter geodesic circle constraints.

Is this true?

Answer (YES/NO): YES